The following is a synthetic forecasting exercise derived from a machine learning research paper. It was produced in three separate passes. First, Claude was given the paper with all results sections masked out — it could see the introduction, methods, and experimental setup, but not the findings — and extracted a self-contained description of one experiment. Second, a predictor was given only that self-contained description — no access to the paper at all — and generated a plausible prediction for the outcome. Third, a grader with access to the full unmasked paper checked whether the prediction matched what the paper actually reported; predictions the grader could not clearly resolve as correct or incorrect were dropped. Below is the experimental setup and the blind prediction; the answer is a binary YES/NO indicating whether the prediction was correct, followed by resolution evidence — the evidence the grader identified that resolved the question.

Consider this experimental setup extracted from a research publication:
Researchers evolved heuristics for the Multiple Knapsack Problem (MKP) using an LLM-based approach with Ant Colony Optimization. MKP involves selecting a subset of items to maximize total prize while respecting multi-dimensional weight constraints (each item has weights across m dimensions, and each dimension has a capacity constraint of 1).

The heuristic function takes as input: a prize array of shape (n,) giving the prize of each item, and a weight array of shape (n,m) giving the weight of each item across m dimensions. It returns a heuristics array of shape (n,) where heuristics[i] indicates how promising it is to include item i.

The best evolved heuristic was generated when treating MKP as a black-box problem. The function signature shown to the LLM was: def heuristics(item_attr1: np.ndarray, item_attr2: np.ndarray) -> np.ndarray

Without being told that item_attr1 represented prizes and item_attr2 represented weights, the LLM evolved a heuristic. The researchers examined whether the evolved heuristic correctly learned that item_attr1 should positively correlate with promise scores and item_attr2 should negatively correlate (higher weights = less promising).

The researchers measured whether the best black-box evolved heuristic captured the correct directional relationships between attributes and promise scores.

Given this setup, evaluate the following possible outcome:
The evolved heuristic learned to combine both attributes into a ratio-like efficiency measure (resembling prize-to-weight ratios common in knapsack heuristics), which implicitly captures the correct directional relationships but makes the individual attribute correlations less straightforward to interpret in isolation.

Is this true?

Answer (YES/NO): NO